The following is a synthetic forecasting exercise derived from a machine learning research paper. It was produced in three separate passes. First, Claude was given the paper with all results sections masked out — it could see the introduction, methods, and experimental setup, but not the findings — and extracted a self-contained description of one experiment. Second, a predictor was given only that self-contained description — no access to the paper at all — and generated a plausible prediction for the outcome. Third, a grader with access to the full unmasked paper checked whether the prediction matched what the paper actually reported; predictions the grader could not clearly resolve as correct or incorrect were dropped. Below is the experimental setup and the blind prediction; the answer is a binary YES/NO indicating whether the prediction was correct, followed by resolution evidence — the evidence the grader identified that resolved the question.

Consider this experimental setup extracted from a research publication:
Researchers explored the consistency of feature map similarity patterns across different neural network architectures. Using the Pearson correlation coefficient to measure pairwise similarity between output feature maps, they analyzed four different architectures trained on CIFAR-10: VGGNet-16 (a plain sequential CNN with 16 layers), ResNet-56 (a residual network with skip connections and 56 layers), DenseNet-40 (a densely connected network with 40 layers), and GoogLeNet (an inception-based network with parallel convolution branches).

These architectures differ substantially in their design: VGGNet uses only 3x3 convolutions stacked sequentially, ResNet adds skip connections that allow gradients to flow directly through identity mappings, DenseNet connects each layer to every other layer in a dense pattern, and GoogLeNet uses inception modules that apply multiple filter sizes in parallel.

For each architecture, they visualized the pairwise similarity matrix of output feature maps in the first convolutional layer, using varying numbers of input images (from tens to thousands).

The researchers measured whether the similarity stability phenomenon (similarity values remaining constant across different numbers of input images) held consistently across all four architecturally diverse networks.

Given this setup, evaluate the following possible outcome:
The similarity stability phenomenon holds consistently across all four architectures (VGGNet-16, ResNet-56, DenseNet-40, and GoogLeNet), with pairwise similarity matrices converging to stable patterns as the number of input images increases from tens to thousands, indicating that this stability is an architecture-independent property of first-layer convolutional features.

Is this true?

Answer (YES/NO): YES